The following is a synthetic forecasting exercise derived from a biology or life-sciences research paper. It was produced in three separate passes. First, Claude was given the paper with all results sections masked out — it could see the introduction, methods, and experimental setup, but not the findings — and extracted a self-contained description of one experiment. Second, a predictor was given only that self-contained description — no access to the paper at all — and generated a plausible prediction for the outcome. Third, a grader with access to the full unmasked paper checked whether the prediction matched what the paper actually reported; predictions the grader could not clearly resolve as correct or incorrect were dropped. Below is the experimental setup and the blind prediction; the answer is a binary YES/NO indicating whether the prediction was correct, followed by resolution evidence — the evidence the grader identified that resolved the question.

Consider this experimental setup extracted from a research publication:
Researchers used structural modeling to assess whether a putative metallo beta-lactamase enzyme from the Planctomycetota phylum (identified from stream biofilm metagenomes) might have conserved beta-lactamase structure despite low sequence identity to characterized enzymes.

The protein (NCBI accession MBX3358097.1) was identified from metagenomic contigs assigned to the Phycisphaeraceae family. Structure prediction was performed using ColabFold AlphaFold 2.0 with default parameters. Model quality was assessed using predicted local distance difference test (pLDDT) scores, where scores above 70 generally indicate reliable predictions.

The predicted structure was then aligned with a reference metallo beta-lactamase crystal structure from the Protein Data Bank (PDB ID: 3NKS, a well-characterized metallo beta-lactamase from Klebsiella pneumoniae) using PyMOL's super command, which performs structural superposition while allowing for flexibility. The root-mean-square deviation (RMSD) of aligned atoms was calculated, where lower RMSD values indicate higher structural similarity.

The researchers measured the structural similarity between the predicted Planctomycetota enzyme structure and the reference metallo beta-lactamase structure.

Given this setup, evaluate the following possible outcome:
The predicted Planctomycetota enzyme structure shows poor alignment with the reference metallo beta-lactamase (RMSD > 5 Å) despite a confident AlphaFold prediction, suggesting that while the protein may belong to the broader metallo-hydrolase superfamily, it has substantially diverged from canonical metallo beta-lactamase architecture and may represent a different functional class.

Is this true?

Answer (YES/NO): NO